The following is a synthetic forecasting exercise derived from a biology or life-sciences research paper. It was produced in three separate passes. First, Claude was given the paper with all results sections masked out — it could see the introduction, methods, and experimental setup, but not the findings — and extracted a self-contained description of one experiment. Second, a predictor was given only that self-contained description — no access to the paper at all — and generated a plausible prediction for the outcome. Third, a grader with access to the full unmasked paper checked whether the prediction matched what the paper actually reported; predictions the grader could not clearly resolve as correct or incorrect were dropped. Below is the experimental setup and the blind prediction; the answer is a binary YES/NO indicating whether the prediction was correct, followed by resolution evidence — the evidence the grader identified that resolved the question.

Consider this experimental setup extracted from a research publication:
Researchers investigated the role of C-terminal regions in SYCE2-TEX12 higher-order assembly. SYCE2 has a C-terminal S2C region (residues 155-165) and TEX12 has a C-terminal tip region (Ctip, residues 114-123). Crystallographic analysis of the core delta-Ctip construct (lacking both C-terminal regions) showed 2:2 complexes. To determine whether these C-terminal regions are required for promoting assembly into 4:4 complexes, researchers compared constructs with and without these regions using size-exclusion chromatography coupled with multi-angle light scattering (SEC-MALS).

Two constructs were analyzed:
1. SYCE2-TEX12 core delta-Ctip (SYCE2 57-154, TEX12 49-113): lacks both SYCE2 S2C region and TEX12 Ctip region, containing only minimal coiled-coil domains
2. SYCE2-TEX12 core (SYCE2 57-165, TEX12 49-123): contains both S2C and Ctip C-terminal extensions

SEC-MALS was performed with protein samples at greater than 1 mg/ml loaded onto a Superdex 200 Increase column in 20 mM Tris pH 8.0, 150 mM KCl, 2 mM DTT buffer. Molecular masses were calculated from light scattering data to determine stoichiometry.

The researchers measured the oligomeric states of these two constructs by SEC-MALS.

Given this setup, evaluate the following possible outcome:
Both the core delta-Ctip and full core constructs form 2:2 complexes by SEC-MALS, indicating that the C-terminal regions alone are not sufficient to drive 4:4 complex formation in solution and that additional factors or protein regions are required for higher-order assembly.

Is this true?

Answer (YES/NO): NO